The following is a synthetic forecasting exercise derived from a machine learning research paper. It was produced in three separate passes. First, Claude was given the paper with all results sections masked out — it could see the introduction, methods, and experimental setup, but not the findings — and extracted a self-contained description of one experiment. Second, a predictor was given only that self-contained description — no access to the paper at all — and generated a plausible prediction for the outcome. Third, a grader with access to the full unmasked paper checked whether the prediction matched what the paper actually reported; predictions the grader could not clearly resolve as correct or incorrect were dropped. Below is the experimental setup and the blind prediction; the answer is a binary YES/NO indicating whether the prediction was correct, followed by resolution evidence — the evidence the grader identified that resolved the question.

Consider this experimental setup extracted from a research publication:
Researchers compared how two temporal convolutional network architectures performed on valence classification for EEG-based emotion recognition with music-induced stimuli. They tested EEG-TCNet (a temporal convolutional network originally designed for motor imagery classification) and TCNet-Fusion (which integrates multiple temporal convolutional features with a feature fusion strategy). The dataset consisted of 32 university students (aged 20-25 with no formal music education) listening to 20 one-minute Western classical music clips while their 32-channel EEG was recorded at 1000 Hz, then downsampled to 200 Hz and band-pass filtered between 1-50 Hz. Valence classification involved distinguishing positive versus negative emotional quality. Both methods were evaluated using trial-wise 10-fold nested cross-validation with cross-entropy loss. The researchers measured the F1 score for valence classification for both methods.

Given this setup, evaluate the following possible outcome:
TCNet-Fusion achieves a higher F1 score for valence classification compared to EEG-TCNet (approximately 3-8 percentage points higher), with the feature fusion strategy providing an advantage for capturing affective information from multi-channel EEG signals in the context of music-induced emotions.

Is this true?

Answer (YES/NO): NO